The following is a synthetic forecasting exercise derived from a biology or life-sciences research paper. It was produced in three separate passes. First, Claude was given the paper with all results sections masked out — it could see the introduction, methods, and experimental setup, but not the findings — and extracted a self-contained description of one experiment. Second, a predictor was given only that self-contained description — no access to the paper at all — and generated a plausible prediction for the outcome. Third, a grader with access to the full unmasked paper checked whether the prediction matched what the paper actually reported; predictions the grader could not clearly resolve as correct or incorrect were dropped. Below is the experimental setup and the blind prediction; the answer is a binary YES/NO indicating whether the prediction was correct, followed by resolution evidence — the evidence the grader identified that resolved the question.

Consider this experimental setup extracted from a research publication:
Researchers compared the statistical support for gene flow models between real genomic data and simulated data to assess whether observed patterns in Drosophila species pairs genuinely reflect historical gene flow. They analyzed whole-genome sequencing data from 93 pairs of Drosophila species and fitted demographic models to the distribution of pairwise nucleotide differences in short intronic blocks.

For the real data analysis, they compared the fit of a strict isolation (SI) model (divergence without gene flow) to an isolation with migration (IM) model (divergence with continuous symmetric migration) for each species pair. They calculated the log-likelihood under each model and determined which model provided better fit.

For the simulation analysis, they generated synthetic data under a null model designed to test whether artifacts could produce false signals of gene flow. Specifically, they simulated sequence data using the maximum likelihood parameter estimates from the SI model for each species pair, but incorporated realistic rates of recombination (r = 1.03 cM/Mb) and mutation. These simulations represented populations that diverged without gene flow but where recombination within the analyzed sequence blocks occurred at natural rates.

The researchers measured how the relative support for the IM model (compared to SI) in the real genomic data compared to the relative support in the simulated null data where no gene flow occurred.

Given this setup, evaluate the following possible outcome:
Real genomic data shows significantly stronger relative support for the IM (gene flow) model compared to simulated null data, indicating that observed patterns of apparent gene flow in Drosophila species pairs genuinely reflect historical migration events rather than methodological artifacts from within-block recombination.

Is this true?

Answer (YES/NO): YES